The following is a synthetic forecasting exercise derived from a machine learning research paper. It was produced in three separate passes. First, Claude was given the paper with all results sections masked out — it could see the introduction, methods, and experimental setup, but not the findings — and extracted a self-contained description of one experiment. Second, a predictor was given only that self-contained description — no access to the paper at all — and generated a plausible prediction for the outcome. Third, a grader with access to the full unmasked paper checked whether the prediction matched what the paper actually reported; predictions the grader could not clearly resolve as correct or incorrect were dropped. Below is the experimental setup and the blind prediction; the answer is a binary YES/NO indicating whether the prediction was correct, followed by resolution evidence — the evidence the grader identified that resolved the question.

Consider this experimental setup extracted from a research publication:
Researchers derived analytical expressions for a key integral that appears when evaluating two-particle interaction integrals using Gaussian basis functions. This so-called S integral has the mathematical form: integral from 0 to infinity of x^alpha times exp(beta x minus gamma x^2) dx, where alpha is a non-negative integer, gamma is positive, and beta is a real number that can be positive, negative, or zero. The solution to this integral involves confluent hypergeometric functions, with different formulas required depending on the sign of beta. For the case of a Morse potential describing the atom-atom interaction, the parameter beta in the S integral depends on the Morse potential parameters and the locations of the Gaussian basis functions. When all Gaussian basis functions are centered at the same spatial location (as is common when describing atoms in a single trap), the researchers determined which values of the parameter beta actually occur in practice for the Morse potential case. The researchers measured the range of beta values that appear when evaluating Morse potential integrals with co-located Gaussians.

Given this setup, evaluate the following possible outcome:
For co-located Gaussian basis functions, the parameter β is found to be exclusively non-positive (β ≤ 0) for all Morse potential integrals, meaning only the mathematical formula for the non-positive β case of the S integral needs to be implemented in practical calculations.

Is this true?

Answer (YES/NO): NO